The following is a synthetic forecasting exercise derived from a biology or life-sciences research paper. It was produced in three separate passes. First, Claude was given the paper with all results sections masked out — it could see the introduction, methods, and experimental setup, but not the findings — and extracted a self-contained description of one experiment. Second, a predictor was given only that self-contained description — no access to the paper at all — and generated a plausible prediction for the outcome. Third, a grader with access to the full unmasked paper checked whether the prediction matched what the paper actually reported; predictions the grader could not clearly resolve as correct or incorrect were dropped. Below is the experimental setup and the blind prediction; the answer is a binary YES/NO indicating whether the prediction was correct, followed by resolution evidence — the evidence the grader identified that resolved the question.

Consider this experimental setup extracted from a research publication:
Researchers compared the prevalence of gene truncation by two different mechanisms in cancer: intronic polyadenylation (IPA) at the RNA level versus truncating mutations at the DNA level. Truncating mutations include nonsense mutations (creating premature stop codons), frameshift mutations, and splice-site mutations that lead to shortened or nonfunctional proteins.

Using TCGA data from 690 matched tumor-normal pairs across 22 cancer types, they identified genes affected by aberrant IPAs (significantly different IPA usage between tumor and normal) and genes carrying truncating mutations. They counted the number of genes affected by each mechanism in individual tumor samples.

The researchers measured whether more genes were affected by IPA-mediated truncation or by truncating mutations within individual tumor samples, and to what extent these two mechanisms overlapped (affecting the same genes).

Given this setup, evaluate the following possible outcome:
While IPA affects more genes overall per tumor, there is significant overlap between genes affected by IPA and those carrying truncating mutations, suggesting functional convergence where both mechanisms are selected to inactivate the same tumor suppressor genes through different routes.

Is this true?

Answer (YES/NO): NO